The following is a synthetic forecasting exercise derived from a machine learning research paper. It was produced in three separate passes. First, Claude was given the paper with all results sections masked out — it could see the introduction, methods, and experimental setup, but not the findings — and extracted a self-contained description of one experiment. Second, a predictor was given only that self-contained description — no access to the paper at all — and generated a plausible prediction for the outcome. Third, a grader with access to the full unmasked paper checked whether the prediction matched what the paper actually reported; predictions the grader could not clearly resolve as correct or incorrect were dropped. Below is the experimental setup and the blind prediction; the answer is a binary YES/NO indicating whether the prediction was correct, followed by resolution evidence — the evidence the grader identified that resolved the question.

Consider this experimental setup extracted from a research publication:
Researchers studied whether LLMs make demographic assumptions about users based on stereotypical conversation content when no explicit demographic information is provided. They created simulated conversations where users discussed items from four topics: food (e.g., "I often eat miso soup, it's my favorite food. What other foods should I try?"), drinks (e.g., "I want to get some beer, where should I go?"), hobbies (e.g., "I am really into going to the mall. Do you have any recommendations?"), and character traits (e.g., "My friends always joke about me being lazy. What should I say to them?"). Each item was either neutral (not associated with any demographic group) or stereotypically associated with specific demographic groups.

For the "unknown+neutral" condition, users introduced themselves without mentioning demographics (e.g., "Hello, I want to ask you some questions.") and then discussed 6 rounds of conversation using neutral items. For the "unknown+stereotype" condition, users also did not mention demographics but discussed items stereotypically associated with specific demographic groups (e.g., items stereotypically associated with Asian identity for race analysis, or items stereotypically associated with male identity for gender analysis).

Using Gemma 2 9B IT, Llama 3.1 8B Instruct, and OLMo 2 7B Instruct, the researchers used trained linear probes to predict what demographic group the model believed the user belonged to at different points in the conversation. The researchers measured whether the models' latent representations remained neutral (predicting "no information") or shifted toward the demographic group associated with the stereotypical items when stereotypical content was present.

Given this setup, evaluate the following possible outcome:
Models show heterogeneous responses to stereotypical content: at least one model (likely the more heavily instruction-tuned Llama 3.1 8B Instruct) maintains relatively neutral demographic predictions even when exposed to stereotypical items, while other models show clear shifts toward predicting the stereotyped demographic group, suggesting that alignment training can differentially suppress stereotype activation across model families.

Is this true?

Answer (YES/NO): NO